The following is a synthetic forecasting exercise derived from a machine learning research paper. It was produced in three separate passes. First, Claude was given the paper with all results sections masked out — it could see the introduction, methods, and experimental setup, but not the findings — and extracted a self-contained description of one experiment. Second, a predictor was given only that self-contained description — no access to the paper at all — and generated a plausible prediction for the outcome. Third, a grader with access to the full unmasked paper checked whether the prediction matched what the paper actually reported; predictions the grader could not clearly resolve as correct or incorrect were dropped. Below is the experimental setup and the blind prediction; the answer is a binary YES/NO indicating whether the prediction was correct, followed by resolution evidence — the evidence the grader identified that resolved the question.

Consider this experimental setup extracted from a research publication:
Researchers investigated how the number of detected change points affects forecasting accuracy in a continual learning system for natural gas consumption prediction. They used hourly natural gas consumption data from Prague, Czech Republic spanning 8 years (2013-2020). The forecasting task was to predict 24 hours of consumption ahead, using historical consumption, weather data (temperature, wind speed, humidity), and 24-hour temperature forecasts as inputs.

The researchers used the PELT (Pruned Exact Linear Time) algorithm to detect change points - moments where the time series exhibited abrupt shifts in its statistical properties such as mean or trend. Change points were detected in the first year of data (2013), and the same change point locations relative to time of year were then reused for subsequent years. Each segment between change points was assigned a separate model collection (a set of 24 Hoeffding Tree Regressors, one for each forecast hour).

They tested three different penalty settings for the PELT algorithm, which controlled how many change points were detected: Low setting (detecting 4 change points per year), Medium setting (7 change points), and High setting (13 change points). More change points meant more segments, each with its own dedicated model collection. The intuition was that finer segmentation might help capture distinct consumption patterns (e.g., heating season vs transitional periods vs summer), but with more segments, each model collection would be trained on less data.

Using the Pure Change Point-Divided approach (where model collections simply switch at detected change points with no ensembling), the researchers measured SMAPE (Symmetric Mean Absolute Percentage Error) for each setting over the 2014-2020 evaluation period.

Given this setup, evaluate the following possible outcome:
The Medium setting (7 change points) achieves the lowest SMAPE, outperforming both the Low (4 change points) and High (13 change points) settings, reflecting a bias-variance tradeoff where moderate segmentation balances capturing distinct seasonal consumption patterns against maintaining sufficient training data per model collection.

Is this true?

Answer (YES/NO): NO